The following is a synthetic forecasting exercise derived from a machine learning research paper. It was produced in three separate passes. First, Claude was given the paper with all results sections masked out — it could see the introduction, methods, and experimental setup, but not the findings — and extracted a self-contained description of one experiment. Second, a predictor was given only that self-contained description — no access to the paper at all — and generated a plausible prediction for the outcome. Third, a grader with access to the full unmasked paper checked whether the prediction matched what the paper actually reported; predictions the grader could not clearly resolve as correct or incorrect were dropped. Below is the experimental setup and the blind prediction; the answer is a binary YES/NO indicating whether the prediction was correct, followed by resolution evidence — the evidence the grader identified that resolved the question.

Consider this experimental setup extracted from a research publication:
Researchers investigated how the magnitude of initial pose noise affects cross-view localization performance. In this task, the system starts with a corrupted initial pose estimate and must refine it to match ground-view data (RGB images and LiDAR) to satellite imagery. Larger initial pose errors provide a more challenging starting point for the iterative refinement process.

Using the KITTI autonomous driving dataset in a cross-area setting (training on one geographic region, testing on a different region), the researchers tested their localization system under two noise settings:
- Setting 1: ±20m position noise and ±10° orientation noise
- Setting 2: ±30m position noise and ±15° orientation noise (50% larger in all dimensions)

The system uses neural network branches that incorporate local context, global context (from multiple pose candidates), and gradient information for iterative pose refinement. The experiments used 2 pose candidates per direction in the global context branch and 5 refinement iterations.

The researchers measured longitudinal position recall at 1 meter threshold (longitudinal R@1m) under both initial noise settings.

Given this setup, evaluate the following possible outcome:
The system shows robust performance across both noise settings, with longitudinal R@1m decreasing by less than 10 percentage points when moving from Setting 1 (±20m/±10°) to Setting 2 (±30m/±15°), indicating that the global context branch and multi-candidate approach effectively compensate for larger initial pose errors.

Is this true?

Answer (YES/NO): NO